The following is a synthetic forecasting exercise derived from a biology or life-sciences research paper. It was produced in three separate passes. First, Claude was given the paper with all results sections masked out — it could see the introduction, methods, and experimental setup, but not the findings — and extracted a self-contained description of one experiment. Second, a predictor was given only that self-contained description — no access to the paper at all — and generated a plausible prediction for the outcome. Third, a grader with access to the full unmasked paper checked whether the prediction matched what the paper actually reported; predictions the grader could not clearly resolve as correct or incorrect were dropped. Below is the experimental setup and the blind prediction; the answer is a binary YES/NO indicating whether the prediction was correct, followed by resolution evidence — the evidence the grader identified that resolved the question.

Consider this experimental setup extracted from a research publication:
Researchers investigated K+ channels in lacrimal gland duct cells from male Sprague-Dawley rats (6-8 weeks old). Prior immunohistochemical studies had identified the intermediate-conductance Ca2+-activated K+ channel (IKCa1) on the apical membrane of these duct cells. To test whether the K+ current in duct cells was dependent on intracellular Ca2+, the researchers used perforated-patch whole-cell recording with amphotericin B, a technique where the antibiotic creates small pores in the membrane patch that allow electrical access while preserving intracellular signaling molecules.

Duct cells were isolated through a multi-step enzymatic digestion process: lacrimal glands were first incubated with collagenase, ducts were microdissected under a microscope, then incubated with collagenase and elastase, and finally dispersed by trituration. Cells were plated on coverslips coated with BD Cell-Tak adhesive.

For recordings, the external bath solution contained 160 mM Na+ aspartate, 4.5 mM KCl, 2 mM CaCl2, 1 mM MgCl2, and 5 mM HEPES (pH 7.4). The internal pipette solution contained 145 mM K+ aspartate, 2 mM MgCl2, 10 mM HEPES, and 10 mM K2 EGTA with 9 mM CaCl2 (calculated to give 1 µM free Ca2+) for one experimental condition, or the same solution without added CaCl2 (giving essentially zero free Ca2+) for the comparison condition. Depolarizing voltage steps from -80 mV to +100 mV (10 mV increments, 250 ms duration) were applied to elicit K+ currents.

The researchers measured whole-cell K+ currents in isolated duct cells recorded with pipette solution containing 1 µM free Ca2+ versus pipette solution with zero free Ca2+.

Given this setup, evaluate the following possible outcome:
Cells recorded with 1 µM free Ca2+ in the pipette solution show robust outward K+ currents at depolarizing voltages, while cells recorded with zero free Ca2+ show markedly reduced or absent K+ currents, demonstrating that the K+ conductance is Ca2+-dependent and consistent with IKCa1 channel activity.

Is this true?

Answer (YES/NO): NO